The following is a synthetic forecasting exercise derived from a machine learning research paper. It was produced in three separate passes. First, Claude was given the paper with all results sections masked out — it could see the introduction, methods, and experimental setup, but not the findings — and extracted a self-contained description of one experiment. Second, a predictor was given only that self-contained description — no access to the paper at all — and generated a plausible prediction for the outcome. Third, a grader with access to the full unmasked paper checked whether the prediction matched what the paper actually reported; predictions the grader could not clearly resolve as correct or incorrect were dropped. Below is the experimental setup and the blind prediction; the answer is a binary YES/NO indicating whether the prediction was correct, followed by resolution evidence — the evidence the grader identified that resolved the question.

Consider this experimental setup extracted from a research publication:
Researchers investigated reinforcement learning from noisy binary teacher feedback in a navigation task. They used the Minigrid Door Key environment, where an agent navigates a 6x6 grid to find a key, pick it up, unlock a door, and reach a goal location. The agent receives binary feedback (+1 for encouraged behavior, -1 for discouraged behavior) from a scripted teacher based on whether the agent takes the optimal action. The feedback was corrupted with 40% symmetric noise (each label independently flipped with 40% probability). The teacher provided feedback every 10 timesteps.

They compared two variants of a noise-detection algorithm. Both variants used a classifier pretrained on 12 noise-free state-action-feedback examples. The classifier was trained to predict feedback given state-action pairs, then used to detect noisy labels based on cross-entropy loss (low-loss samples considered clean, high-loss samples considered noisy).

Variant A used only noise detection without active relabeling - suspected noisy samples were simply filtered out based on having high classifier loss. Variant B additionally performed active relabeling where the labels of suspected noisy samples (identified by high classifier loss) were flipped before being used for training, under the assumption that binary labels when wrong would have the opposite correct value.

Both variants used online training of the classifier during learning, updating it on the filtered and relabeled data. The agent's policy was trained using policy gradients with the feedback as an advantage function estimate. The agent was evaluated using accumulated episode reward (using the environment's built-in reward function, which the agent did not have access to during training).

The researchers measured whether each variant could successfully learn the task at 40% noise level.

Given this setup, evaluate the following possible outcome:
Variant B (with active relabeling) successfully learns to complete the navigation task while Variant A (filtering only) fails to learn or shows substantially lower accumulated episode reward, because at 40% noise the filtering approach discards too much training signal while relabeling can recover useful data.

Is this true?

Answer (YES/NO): YES